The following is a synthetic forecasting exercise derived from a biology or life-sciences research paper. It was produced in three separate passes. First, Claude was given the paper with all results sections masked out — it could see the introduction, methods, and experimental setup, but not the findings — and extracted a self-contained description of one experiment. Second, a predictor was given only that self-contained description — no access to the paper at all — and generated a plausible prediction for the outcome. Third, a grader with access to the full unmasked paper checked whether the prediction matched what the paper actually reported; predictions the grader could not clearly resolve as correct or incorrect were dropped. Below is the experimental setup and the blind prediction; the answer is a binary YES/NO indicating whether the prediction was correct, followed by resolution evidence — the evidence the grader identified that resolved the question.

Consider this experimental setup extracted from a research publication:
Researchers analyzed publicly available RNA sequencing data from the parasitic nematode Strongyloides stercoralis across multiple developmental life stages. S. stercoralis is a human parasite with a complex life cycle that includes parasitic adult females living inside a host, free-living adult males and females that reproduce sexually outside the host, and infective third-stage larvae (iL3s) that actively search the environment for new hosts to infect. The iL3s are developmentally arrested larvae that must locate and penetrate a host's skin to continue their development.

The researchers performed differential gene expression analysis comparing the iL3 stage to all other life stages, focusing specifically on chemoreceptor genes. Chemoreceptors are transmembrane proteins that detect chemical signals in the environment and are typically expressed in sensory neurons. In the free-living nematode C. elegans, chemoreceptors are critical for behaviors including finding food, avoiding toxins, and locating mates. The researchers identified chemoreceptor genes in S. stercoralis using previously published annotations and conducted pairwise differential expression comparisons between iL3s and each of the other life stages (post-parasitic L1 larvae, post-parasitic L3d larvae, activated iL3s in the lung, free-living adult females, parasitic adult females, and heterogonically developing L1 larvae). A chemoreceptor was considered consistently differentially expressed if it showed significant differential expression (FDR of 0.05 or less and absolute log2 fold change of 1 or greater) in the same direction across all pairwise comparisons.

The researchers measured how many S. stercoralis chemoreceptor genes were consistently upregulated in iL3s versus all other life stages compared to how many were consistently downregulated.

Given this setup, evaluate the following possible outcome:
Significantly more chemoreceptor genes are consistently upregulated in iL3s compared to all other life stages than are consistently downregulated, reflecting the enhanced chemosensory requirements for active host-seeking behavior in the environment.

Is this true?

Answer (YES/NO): YES